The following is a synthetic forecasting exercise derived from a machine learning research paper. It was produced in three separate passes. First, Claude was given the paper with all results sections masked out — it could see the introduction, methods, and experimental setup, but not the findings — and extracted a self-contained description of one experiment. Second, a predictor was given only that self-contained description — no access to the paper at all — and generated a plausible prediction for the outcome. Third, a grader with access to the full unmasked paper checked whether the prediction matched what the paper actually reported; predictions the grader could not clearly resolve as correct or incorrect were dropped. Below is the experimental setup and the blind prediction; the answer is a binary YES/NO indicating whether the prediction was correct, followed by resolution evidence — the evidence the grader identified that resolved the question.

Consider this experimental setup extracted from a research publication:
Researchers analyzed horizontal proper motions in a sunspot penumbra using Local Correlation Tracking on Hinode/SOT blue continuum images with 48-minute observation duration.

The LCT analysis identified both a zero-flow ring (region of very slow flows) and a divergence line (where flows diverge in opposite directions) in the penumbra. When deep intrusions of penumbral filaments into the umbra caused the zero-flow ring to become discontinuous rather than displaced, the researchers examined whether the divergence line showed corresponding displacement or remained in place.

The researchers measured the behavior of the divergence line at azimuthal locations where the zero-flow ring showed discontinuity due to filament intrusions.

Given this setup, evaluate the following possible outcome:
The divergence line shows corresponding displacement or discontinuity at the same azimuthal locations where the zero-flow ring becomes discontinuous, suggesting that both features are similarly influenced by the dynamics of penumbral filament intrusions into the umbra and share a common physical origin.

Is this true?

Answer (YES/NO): NO